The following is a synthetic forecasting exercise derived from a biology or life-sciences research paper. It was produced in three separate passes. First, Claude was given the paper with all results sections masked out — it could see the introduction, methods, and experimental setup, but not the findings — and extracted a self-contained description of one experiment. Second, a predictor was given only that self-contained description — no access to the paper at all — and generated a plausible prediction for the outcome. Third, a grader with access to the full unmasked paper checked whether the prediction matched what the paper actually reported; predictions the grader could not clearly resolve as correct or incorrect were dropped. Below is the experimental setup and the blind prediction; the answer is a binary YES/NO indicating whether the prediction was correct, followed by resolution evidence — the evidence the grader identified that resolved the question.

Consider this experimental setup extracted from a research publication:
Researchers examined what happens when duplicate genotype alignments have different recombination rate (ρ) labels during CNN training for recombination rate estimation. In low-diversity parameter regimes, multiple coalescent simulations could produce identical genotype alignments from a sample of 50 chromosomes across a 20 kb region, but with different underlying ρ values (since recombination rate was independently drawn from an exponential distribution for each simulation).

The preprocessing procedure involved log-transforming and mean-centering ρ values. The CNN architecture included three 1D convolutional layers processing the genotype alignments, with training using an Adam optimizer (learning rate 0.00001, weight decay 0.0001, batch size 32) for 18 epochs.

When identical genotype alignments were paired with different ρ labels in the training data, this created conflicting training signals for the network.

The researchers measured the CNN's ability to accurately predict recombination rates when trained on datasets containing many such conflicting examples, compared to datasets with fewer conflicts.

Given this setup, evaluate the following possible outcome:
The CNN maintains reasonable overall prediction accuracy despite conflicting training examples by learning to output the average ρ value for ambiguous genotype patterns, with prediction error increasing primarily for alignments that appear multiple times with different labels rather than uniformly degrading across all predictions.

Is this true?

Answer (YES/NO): NO